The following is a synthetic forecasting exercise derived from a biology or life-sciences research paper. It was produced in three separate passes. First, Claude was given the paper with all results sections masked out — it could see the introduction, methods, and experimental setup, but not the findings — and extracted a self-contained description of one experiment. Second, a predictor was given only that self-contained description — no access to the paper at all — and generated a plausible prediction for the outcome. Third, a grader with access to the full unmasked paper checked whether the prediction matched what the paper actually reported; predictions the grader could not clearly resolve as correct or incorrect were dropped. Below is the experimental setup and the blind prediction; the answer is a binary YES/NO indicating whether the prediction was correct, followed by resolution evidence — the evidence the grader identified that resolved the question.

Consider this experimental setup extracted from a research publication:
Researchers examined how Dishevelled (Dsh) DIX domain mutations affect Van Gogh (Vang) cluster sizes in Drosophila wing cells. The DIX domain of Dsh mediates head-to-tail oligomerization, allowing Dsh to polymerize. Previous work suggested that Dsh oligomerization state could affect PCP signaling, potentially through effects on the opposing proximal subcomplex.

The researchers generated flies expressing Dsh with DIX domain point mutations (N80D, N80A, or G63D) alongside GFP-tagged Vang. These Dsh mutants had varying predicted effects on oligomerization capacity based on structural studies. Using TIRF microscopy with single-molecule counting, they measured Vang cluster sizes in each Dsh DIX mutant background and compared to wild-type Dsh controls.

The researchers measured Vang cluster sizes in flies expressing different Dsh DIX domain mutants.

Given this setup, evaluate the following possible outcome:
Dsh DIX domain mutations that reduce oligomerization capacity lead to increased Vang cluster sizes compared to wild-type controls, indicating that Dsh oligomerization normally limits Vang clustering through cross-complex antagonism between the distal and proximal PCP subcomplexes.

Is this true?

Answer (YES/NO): NO